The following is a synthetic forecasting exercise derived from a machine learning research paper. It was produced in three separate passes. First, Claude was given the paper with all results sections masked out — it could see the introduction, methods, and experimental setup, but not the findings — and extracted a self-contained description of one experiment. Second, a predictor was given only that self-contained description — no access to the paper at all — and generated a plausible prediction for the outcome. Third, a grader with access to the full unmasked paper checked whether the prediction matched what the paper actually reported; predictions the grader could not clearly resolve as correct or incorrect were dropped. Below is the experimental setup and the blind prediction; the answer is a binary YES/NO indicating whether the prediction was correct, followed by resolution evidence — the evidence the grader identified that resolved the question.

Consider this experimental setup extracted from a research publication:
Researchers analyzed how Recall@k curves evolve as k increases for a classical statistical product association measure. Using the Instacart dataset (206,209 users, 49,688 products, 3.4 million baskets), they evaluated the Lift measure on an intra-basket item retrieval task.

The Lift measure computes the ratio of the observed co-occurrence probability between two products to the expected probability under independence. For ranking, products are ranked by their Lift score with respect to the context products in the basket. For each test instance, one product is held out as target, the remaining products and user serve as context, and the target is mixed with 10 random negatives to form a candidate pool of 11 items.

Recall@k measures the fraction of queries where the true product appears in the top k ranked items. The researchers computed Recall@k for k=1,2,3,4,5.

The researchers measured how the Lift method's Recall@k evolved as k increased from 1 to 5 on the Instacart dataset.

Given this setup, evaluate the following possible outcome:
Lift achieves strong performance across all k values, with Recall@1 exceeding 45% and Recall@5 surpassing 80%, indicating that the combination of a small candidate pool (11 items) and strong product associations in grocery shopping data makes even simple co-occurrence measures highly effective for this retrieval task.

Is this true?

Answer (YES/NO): NO